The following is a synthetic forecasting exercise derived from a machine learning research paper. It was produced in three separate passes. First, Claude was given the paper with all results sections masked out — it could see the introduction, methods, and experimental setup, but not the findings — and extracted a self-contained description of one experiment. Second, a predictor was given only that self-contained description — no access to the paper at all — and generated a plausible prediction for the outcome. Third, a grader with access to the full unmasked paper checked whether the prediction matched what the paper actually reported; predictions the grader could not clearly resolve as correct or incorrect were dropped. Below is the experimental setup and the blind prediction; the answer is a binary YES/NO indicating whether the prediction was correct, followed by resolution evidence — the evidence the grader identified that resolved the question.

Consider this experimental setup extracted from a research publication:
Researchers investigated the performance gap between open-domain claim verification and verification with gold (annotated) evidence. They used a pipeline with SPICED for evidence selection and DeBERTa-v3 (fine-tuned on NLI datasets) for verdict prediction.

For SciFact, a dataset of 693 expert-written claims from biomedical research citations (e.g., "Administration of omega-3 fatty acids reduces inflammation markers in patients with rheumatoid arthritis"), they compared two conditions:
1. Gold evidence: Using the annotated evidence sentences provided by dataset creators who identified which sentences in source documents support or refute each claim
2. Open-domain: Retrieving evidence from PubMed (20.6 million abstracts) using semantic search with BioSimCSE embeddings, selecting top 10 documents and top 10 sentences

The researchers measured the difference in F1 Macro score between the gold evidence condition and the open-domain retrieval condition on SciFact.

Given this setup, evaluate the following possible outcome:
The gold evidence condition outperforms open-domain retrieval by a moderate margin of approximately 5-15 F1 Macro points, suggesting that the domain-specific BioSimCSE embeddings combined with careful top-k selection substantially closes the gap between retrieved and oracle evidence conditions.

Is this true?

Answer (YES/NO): YES